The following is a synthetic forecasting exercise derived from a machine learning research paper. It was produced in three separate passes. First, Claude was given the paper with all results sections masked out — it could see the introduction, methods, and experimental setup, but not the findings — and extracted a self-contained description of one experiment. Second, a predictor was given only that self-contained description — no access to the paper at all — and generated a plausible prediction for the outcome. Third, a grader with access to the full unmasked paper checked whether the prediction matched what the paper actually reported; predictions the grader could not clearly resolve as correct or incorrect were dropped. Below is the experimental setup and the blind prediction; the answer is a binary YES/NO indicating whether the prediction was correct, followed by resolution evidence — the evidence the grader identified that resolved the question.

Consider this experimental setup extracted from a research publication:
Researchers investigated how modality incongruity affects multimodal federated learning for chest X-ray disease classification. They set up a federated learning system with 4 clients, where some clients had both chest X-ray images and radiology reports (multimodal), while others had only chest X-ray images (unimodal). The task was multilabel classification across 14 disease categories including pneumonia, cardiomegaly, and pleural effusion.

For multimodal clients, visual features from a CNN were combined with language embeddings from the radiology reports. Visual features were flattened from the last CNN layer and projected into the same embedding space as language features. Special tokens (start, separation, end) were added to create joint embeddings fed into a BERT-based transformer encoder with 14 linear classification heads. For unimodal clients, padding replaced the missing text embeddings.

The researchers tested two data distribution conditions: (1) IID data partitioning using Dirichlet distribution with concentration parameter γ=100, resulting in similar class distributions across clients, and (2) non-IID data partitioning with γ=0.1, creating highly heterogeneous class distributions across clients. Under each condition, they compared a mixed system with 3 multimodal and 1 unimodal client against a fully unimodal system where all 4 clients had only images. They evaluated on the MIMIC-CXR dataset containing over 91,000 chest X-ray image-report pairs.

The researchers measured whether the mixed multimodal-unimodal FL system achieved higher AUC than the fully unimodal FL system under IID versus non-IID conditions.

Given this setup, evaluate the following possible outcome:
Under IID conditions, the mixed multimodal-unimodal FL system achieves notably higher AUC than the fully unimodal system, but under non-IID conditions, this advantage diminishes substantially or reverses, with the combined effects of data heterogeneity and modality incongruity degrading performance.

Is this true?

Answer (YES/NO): YES